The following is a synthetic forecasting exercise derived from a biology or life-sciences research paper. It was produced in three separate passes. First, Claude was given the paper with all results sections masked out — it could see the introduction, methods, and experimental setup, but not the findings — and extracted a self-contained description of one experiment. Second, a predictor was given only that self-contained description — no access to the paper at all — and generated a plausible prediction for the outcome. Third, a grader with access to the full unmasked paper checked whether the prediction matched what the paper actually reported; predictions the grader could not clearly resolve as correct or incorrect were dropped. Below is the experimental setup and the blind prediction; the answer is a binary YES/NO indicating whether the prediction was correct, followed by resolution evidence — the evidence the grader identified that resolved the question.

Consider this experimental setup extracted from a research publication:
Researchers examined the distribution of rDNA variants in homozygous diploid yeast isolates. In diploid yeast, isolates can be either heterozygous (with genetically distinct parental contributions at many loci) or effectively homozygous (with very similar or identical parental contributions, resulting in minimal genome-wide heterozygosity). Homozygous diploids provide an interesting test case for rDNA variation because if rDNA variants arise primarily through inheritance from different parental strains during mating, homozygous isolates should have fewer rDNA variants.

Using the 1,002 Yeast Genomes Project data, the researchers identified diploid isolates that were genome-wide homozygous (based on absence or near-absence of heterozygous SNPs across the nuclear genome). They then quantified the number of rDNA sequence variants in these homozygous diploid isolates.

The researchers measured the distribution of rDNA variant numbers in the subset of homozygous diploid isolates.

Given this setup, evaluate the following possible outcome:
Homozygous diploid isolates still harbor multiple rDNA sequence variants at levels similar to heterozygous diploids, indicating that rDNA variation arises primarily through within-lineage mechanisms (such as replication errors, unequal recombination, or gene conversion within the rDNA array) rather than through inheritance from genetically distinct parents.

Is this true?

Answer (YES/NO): NO